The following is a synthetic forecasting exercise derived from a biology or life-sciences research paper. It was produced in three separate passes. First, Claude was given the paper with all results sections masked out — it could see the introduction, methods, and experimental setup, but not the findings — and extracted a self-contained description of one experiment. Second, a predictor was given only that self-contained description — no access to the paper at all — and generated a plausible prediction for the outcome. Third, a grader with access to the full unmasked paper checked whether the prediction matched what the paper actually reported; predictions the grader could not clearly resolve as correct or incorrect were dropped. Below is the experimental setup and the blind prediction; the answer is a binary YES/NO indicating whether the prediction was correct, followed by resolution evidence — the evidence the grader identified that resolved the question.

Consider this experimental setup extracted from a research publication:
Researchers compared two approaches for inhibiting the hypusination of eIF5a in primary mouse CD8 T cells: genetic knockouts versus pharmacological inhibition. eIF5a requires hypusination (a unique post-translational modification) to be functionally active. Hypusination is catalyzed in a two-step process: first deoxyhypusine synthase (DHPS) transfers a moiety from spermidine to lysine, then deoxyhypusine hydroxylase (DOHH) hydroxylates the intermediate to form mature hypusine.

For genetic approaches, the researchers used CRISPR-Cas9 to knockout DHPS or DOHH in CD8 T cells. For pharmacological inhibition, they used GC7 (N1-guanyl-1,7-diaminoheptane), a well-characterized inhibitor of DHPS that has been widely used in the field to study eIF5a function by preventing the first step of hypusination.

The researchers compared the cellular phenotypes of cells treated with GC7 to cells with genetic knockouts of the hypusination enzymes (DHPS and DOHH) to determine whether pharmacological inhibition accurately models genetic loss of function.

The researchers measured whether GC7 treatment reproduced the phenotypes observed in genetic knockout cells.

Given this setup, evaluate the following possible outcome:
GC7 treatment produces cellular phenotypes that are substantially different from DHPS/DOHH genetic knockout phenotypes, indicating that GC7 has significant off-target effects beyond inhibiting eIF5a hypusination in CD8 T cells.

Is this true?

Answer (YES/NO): YES